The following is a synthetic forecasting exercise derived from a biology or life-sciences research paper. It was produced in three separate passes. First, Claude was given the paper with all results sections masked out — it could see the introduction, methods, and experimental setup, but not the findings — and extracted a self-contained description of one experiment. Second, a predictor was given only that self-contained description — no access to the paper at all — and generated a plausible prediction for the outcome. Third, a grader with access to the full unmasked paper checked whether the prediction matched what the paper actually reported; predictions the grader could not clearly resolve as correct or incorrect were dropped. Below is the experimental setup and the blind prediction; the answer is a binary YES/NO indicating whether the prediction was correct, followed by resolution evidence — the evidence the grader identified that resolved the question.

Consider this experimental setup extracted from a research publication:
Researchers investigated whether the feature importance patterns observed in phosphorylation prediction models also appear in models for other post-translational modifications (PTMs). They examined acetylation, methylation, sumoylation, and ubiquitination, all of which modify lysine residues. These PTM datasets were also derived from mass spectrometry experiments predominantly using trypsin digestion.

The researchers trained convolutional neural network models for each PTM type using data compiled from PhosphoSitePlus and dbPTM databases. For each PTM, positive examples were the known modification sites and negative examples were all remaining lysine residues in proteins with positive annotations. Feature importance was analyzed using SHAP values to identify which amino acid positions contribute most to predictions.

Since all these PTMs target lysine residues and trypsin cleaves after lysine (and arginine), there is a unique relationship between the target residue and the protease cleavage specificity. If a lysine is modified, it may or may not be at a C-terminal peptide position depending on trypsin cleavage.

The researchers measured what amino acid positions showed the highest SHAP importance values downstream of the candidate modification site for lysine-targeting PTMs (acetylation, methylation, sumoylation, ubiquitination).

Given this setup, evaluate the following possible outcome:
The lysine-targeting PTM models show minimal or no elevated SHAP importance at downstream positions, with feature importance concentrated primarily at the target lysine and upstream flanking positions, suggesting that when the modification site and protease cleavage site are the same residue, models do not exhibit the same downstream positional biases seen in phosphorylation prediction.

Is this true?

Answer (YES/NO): NO